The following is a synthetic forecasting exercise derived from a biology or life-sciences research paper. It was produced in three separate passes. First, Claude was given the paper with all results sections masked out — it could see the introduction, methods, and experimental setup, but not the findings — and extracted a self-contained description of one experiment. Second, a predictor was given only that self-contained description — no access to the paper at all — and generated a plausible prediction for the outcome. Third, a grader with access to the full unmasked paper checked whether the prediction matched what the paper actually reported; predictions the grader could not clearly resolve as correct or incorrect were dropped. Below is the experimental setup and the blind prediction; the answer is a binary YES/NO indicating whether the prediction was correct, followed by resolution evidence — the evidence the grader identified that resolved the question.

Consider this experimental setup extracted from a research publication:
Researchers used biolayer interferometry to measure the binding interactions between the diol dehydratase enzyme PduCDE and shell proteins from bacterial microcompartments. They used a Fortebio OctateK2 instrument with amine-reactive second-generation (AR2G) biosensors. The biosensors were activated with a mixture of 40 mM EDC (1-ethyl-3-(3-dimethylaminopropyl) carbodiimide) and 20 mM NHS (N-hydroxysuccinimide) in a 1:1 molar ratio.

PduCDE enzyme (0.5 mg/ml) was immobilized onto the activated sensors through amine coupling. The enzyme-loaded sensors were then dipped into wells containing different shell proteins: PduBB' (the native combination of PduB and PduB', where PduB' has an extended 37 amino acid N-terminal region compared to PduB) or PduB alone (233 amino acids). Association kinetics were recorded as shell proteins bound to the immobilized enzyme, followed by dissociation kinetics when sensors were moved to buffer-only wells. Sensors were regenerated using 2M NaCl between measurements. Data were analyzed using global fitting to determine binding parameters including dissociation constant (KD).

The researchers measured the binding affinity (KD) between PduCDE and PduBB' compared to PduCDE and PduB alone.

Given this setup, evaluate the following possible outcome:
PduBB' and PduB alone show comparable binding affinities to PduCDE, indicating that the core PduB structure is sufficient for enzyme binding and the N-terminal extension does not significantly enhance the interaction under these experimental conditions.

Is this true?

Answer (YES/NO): NO